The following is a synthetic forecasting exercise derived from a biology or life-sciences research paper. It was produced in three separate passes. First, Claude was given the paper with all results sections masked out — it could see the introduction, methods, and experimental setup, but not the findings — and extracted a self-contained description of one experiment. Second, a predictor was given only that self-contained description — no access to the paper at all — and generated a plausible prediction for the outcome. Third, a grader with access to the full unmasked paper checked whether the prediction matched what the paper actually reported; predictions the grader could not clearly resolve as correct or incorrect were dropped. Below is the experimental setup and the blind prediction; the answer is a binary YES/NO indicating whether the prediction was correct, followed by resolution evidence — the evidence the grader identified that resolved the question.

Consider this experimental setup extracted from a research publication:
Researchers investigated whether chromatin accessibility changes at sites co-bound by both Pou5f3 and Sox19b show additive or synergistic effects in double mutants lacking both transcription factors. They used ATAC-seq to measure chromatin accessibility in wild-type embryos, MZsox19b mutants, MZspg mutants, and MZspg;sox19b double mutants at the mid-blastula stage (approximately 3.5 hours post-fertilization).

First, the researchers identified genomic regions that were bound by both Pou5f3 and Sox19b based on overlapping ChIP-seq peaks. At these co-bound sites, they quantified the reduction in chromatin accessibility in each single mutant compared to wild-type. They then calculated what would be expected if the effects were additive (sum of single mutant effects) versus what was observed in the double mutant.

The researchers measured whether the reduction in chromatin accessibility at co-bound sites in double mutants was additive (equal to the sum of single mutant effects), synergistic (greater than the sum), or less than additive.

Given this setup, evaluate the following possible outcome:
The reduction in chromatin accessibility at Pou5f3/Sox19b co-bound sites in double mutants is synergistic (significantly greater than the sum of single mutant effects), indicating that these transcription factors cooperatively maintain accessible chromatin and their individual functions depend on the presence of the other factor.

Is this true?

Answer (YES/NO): NO